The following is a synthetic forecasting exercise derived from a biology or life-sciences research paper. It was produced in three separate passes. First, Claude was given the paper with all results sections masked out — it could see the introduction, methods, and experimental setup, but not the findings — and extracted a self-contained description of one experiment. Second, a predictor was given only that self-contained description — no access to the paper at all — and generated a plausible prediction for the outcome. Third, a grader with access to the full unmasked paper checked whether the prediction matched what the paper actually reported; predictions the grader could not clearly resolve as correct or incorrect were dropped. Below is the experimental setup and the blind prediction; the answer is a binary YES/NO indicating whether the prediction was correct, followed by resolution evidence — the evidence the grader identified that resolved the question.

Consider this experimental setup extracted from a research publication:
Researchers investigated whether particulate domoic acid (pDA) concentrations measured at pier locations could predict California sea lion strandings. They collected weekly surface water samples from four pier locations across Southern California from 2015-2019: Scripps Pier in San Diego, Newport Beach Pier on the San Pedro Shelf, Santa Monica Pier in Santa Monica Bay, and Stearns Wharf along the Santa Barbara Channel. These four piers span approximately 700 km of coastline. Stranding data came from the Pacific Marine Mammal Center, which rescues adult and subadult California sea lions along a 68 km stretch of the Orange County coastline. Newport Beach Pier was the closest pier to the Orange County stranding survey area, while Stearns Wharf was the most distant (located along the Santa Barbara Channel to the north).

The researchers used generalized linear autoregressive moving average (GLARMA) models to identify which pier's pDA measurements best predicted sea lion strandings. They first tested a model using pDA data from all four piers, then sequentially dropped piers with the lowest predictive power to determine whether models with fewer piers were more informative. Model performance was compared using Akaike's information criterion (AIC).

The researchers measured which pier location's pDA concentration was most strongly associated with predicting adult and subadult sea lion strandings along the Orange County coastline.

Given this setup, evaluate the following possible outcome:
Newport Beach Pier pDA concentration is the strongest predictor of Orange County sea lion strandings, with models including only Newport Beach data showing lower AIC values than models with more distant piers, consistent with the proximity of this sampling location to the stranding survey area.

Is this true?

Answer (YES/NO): NO